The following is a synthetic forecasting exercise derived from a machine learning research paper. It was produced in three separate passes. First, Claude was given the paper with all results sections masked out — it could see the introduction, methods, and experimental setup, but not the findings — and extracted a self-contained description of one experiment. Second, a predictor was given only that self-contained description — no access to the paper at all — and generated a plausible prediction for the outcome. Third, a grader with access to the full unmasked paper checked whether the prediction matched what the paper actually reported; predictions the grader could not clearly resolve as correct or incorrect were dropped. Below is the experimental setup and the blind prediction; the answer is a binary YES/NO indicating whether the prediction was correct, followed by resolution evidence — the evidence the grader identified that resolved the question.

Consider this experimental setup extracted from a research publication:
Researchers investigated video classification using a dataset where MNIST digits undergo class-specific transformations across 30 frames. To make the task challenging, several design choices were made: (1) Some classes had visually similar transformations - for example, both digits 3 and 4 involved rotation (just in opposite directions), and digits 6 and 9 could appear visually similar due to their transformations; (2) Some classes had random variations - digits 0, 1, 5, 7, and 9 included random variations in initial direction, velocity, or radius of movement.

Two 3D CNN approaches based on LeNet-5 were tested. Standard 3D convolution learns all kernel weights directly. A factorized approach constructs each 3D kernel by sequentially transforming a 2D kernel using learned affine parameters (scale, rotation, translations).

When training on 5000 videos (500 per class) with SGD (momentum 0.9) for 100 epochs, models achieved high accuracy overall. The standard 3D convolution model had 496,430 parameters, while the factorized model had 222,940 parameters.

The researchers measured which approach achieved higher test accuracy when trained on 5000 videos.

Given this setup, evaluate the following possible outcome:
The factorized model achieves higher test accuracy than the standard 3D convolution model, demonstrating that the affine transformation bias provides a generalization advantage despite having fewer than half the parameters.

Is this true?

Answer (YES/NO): NO